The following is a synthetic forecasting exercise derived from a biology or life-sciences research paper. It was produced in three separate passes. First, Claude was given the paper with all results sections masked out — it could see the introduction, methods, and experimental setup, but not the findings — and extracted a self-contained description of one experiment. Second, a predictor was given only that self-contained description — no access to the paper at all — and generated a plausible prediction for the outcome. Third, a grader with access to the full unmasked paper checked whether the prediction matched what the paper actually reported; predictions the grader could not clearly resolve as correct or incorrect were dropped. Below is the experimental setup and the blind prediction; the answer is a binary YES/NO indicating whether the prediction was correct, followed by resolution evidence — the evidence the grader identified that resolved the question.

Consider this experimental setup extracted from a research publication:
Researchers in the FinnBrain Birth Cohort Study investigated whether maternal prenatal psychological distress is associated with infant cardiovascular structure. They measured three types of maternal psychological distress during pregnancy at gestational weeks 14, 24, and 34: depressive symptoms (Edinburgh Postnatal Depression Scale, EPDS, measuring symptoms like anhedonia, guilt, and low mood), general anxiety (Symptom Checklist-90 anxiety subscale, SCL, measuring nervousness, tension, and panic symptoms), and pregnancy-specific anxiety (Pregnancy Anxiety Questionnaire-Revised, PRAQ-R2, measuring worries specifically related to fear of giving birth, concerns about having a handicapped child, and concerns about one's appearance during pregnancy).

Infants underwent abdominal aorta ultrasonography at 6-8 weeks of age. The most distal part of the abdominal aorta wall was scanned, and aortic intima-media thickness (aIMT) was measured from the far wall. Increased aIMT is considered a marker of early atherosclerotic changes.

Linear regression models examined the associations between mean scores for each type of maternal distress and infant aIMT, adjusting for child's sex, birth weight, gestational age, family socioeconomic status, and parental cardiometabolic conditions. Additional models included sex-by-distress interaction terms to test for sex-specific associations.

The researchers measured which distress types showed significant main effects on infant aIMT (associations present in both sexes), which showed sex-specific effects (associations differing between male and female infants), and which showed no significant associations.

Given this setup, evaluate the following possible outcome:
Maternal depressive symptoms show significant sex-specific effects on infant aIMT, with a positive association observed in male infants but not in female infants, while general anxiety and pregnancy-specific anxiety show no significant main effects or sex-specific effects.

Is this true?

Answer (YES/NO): NO